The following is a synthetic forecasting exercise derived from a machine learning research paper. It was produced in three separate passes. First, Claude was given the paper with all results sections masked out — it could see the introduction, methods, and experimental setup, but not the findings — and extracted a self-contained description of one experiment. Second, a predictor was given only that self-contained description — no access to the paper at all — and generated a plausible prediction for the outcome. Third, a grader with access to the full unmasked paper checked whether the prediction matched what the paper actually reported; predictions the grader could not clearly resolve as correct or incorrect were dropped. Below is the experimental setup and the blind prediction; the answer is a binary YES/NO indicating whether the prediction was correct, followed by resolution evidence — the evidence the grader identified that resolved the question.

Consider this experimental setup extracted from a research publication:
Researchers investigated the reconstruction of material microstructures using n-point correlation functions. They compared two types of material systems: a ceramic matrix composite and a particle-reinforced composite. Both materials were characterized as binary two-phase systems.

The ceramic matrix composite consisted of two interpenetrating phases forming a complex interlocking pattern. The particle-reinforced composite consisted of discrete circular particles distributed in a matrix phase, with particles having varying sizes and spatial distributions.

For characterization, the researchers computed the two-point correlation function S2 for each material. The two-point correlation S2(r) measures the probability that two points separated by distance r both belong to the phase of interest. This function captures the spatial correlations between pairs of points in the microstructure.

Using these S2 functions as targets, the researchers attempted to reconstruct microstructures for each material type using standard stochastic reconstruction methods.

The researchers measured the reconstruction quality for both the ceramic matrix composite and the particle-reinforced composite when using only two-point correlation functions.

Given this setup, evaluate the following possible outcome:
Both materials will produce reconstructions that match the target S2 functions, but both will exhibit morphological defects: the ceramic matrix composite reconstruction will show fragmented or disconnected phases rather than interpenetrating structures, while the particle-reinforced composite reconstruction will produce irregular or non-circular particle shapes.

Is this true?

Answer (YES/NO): NO